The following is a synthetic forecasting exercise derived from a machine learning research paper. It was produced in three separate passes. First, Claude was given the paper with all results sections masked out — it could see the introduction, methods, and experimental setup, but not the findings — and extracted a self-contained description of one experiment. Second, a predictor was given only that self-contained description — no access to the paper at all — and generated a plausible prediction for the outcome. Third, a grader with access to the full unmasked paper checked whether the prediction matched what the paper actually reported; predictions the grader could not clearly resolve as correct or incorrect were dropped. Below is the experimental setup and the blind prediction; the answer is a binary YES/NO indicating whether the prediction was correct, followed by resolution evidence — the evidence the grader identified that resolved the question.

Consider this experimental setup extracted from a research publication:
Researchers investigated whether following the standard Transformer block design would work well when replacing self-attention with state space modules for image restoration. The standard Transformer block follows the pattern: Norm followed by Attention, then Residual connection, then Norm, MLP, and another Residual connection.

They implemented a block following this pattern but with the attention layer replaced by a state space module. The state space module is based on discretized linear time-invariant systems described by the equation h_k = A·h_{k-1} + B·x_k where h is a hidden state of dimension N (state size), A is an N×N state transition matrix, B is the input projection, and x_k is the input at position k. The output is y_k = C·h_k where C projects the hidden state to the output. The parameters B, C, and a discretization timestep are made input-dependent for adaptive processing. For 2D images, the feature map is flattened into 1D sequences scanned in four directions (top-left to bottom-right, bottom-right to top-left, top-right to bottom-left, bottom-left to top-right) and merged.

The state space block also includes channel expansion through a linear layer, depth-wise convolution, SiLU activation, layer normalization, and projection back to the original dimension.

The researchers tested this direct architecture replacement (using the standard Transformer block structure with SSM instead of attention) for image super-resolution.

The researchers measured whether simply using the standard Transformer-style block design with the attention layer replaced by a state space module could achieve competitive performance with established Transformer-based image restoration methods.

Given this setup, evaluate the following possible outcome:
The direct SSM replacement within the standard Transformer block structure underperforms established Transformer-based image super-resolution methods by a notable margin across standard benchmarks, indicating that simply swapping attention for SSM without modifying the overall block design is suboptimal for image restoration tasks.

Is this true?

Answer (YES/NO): NO